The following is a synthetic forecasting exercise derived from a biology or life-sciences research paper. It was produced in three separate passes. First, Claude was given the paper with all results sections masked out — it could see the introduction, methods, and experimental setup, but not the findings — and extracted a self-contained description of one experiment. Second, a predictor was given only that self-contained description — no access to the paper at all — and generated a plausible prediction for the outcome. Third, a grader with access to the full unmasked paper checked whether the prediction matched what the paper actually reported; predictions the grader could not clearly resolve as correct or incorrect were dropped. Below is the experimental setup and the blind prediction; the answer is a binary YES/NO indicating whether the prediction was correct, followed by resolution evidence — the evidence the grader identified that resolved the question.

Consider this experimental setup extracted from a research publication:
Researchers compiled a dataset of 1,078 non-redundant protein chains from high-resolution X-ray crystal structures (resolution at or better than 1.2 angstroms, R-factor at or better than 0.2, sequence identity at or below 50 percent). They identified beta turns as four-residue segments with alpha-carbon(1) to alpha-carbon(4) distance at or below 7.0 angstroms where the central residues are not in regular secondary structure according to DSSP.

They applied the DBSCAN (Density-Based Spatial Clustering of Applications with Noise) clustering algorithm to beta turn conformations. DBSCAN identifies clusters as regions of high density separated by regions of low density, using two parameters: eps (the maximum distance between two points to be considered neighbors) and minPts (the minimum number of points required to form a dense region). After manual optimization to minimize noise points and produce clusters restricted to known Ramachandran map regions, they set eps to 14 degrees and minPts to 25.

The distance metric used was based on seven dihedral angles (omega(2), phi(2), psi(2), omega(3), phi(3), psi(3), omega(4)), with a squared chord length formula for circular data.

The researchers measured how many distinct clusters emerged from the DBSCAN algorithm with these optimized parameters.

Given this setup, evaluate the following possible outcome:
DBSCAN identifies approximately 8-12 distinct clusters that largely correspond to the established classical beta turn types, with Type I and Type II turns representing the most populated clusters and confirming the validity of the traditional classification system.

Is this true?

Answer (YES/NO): NO